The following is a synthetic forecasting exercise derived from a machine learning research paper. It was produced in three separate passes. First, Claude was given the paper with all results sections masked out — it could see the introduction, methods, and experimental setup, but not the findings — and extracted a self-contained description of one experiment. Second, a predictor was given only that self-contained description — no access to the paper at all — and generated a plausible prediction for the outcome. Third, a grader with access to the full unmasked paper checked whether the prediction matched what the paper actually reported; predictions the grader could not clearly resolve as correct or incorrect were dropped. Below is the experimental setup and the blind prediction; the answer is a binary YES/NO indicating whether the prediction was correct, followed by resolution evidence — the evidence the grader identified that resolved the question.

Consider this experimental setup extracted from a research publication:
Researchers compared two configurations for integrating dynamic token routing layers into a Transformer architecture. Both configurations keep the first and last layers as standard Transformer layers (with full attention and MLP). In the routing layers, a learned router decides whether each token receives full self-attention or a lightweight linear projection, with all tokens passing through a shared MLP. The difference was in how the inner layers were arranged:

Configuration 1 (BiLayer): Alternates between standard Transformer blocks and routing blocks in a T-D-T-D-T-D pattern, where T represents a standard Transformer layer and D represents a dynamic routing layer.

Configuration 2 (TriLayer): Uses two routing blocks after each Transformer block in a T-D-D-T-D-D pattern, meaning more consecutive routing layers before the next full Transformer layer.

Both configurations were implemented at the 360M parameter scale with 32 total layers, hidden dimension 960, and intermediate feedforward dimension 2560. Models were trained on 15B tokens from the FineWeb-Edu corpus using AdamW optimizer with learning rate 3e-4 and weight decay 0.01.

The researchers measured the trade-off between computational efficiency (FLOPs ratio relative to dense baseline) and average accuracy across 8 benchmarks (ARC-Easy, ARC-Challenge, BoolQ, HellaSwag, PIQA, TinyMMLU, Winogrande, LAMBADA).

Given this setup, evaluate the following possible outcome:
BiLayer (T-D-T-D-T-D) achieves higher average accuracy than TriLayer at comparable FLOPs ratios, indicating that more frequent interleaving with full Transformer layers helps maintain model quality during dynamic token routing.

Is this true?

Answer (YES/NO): NO